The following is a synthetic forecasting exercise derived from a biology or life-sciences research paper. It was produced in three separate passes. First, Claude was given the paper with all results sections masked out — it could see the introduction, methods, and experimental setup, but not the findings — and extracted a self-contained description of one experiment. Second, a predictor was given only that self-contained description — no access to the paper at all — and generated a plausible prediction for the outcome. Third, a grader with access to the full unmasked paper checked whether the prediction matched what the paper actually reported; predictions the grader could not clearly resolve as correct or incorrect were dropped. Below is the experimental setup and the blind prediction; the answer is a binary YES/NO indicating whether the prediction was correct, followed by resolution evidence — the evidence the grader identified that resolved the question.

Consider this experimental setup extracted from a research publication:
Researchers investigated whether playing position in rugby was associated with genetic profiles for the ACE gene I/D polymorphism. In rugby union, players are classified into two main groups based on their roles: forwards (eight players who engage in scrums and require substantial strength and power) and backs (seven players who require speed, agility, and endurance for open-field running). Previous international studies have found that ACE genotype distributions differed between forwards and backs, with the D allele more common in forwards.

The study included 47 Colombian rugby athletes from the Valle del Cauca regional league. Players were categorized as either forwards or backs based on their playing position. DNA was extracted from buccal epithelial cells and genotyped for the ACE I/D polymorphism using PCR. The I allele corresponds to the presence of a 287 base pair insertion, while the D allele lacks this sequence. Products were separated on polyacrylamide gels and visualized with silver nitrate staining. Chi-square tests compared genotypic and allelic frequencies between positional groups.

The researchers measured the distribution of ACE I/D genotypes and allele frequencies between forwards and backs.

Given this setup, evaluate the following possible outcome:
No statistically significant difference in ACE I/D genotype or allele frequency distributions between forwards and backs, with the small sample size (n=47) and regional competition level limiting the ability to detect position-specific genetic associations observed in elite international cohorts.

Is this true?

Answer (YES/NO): NO